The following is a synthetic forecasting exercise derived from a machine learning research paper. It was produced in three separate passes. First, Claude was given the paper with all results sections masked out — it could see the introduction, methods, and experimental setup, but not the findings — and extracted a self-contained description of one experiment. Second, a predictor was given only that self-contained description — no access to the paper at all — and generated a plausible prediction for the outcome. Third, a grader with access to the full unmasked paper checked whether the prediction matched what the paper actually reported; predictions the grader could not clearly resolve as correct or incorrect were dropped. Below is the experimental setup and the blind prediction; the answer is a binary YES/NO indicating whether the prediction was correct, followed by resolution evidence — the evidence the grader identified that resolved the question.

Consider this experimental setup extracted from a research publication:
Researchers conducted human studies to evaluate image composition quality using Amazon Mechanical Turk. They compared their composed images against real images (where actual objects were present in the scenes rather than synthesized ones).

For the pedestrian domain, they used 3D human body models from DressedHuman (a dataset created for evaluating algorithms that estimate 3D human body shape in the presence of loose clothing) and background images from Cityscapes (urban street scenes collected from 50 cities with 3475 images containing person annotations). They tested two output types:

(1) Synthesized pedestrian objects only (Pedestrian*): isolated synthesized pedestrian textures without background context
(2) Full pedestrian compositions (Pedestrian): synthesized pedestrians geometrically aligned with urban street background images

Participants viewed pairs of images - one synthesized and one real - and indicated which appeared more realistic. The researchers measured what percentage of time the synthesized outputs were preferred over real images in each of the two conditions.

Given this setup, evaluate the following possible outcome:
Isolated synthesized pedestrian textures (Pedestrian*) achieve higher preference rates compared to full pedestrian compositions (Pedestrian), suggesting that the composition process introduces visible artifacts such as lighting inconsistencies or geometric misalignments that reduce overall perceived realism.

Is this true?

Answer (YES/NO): YES